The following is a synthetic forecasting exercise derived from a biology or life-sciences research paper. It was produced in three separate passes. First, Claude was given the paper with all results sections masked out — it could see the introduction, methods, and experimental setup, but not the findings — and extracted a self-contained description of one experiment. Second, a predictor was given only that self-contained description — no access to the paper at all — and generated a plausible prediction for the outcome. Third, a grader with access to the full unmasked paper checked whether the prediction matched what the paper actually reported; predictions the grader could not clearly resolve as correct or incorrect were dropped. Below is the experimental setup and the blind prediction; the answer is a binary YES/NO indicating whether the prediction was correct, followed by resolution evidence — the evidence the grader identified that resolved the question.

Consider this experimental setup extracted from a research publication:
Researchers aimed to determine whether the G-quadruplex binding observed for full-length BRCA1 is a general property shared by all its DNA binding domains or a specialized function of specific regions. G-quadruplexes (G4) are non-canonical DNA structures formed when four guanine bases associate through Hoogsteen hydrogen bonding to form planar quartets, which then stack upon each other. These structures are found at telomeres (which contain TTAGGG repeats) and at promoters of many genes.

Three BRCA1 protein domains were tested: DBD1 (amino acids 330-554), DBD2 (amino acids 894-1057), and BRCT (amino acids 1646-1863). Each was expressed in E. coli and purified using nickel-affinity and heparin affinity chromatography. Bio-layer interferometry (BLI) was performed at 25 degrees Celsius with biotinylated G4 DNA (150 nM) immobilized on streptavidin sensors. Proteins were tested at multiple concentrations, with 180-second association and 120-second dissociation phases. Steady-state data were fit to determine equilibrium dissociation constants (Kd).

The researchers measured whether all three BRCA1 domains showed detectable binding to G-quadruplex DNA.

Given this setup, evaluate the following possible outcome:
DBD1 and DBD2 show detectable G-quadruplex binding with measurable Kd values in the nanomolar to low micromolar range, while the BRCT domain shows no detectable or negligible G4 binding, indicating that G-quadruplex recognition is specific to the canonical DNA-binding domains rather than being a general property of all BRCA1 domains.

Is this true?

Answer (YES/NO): NO